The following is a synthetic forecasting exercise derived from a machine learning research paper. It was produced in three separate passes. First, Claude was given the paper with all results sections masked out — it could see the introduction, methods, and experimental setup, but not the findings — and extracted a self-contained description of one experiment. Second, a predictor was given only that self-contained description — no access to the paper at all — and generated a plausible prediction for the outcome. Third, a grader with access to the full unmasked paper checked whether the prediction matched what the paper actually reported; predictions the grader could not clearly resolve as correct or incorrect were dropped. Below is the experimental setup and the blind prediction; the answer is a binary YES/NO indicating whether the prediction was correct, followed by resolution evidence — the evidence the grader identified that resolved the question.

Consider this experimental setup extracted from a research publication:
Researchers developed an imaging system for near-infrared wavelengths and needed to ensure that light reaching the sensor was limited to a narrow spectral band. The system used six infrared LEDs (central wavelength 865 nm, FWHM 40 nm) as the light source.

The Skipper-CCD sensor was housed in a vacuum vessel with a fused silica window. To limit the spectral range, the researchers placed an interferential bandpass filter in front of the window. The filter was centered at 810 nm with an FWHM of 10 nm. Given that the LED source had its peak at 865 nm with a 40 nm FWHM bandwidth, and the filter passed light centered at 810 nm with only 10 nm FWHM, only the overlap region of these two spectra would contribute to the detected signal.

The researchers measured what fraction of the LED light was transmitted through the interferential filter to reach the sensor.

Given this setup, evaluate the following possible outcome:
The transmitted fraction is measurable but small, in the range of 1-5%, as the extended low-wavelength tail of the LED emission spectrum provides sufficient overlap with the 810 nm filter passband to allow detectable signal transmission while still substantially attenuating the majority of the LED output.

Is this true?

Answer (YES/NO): YES